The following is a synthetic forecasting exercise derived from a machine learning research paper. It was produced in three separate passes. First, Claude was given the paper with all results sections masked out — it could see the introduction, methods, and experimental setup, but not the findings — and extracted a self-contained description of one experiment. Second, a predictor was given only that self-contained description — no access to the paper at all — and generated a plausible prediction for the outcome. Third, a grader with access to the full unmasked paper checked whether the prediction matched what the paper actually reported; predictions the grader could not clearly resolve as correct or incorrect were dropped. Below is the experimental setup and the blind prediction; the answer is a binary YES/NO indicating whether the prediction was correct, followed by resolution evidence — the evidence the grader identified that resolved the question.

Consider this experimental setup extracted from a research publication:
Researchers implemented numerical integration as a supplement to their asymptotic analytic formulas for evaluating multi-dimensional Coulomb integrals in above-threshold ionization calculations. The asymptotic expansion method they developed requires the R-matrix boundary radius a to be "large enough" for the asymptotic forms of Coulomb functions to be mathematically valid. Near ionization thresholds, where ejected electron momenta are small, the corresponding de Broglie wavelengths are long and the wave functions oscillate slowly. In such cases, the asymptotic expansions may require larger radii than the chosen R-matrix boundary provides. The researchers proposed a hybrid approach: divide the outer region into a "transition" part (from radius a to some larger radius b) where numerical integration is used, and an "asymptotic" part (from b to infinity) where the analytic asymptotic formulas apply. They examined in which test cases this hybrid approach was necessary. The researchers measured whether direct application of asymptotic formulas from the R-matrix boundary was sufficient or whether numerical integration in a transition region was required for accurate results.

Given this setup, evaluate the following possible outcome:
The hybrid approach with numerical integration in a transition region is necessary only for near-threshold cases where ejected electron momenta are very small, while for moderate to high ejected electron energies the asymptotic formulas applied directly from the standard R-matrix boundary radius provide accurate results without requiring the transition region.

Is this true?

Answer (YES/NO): NO